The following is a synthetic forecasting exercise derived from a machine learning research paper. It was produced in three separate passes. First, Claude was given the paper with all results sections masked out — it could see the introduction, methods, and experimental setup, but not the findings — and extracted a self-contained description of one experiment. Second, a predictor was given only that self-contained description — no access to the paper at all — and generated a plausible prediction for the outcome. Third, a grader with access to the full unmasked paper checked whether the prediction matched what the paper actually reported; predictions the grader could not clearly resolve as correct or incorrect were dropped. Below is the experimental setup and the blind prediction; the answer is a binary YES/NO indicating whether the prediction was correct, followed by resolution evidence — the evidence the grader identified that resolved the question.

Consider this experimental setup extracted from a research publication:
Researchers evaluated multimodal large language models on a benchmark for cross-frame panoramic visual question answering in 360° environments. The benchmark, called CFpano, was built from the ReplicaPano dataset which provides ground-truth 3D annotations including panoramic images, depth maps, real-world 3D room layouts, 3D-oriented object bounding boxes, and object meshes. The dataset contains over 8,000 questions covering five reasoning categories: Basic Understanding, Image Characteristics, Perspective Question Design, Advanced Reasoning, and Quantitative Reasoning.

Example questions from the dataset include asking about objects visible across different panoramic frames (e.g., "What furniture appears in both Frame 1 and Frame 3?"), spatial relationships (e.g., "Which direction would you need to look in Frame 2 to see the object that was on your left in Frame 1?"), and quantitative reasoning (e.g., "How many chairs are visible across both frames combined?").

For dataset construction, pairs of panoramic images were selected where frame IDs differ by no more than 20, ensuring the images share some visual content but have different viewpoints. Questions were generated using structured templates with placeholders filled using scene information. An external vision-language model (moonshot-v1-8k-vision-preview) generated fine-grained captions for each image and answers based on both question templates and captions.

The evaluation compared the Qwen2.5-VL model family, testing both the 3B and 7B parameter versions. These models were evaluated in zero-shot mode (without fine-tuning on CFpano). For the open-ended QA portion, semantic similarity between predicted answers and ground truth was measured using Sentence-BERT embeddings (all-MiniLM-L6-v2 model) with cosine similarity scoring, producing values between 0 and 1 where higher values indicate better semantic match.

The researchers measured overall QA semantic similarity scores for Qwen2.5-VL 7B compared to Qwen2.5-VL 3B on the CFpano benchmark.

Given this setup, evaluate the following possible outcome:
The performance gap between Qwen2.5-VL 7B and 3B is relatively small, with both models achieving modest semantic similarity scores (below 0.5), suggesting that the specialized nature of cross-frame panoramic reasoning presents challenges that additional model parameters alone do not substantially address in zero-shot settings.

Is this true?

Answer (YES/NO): NO